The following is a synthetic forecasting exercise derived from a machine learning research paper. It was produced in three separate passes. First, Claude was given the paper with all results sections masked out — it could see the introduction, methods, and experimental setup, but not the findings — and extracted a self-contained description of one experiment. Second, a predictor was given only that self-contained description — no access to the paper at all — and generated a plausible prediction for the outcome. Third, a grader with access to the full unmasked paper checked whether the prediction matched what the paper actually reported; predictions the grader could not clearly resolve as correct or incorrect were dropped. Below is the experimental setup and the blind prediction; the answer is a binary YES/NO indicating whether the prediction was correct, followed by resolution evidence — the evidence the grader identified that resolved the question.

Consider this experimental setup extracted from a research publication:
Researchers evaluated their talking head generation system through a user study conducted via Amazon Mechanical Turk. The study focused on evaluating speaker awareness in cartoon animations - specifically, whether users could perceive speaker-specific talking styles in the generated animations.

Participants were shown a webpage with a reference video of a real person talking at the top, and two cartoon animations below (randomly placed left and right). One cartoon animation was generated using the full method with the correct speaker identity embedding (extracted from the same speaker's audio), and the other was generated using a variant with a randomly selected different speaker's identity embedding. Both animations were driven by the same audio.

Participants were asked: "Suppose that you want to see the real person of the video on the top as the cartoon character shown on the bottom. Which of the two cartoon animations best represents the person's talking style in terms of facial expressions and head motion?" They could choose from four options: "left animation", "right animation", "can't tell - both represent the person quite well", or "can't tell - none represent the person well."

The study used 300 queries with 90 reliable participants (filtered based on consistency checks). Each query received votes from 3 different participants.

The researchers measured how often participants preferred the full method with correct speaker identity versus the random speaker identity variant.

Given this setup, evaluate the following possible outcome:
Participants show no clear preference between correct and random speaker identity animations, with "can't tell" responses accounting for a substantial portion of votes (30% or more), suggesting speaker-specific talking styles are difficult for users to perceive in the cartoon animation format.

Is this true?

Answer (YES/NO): NO